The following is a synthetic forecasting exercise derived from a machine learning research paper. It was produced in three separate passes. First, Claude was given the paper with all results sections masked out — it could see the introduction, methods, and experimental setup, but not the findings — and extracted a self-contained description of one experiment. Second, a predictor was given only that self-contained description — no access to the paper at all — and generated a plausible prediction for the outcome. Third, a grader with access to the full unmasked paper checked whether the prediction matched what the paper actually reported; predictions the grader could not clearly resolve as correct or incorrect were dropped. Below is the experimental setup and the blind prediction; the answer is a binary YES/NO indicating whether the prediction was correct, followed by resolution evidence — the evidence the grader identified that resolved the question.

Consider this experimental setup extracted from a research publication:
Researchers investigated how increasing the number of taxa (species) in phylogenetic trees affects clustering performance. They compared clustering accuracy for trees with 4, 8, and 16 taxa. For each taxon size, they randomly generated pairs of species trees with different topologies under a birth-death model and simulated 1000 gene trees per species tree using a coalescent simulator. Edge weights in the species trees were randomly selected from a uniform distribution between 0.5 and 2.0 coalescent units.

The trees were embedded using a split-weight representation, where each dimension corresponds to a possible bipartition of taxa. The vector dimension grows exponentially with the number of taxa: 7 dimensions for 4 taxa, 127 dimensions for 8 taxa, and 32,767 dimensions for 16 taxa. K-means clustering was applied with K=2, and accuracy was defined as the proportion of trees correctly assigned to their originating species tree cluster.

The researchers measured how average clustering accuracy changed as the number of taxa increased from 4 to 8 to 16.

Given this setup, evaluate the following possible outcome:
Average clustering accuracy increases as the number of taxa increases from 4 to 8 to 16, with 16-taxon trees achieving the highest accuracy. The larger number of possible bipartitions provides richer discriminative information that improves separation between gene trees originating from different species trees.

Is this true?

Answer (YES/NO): NO